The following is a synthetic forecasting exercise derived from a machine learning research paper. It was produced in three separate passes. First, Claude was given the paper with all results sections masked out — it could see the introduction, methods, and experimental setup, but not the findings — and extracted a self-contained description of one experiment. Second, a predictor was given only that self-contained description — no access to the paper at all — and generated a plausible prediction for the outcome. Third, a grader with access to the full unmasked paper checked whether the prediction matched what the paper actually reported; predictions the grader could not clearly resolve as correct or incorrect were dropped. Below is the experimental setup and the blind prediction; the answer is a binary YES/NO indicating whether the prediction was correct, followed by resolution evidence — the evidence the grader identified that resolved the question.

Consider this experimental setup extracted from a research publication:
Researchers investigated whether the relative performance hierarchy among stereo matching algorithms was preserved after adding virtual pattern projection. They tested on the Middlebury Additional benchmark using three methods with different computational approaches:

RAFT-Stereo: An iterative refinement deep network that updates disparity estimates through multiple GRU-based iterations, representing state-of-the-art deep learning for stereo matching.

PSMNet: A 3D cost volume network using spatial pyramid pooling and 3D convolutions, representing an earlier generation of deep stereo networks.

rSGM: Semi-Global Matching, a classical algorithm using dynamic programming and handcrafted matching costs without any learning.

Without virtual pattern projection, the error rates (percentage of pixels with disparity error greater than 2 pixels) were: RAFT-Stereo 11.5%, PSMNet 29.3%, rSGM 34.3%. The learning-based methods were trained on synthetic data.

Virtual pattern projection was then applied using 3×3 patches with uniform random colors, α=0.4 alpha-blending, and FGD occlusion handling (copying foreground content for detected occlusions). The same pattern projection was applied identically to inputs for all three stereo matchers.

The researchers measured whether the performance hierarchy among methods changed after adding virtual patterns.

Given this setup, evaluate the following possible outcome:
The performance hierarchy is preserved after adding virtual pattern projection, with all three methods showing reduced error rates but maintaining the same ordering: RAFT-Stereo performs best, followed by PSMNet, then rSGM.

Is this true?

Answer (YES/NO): YES